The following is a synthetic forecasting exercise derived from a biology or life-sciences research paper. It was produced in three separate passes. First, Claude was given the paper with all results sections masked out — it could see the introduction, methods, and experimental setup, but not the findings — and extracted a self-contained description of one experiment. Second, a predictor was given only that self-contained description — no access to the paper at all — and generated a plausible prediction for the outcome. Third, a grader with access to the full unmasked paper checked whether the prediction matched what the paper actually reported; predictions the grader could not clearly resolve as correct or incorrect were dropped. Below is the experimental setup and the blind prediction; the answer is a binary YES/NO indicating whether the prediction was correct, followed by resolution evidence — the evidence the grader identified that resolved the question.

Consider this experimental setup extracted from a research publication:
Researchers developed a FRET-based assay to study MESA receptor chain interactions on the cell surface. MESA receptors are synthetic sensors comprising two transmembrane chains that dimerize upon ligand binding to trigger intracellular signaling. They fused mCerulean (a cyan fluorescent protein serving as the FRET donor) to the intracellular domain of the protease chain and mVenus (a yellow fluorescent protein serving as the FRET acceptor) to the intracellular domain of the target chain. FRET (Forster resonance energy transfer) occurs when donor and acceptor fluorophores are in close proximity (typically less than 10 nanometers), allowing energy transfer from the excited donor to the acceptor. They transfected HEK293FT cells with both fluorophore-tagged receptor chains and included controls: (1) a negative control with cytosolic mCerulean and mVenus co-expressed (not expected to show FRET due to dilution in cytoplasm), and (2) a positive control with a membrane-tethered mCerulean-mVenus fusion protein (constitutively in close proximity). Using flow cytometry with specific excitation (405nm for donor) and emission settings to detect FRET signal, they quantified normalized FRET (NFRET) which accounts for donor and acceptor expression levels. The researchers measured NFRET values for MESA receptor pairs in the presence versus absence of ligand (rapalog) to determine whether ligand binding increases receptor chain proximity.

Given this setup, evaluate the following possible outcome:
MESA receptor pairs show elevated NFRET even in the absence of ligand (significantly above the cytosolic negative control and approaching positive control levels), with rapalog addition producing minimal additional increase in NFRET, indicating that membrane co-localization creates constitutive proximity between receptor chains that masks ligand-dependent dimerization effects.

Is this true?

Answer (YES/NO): NO